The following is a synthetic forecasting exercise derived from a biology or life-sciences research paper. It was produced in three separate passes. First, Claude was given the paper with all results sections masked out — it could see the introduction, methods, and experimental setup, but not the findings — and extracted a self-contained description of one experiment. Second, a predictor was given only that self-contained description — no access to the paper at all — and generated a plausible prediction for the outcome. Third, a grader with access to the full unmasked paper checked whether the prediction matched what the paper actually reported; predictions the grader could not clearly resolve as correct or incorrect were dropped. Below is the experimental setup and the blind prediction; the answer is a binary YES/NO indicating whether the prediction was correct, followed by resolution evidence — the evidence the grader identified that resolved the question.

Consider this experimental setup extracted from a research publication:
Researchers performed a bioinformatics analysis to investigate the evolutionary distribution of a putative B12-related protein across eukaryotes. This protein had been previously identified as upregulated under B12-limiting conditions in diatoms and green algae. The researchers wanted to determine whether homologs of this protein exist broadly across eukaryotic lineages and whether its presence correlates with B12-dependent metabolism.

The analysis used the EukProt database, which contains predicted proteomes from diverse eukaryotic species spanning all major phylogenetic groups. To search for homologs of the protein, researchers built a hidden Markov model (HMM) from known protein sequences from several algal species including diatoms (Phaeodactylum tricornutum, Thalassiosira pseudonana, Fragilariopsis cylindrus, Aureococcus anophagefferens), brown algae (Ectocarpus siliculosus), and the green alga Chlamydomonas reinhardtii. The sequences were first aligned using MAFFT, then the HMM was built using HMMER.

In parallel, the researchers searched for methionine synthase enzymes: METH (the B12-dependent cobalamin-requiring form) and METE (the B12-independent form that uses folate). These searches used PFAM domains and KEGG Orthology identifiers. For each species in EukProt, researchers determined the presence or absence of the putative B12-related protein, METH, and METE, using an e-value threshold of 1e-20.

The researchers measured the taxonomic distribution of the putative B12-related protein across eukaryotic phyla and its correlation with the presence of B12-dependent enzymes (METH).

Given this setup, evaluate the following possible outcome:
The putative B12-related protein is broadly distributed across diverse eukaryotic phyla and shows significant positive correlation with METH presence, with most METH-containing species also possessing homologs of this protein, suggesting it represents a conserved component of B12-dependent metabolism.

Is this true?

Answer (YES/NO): NO